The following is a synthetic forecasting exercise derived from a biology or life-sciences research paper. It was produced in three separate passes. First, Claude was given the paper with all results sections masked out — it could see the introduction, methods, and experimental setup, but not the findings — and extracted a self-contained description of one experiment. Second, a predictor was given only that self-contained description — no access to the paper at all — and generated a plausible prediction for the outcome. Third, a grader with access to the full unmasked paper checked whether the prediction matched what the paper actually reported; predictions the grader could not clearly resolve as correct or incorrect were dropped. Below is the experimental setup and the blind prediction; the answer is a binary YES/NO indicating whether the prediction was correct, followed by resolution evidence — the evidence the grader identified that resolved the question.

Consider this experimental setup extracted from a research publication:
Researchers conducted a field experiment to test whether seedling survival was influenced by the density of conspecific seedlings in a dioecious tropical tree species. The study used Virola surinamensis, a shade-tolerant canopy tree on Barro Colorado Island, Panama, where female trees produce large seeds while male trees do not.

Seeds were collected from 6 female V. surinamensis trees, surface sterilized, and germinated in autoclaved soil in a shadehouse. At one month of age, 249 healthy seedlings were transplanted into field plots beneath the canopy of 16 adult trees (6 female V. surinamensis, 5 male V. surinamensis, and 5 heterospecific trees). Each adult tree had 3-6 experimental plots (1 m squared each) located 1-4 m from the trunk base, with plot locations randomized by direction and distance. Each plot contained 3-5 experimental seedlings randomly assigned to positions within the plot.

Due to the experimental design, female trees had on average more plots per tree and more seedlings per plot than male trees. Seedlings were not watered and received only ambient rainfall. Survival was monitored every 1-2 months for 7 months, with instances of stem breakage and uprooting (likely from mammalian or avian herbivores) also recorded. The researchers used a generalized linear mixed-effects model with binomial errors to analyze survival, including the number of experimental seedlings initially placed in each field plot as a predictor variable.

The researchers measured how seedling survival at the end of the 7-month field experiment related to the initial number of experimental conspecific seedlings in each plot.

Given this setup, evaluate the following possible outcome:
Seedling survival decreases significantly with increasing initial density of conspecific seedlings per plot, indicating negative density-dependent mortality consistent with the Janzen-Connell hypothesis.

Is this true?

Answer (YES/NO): YES